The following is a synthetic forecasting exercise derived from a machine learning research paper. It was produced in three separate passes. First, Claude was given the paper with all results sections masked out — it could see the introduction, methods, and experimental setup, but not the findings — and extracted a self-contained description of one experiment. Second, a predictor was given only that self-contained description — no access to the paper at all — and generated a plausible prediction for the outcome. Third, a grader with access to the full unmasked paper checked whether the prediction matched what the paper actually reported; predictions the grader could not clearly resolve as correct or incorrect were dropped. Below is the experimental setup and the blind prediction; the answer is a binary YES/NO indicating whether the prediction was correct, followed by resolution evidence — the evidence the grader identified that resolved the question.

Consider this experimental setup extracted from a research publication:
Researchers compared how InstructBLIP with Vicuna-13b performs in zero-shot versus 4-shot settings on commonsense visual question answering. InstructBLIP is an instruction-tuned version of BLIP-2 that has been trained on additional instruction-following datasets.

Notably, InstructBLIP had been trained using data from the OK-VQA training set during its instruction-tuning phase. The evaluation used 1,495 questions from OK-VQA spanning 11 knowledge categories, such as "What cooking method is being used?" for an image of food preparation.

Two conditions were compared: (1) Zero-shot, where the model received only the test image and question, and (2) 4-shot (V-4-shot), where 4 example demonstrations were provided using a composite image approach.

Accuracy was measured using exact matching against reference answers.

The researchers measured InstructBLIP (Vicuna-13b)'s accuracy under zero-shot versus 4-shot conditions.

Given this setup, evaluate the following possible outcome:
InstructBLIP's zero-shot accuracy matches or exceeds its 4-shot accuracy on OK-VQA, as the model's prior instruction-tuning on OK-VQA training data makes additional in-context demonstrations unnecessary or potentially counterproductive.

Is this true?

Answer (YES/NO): NO